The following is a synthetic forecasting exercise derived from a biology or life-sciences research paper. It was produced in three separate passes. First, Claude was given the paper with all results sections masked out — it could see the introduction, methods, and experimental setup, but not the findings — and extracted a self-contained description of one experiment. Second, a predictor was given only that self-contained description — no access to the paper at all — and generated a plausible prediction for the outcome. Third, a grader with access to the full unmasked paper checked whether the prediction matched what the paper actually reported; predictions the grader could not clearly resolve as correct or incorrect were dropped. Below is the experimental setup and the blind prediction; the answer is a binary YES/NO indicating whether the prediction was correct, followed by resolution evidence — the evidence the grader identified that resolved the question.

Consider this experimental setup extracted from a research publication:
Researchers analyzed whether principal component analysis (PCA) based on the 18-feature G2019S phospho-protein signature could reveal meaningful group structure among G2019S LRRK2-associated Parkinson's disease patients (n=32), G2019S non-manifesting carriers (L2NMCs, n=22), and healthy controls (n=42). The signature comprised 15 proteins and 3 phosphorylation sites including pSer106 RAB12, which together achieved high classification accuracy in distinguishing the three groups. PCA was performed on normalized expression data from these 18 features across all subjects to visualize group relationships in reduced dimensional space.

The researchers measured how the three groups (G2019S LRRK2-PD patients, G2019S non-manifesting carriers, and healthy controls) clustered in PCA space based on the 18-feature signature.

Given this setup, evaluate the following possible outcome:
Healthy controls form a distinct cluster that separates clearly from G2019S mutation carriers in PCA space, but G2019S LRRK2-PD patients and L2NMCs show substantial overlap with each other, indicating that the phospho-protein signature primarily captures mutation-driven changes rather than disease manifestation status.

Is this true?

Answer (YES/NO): NO